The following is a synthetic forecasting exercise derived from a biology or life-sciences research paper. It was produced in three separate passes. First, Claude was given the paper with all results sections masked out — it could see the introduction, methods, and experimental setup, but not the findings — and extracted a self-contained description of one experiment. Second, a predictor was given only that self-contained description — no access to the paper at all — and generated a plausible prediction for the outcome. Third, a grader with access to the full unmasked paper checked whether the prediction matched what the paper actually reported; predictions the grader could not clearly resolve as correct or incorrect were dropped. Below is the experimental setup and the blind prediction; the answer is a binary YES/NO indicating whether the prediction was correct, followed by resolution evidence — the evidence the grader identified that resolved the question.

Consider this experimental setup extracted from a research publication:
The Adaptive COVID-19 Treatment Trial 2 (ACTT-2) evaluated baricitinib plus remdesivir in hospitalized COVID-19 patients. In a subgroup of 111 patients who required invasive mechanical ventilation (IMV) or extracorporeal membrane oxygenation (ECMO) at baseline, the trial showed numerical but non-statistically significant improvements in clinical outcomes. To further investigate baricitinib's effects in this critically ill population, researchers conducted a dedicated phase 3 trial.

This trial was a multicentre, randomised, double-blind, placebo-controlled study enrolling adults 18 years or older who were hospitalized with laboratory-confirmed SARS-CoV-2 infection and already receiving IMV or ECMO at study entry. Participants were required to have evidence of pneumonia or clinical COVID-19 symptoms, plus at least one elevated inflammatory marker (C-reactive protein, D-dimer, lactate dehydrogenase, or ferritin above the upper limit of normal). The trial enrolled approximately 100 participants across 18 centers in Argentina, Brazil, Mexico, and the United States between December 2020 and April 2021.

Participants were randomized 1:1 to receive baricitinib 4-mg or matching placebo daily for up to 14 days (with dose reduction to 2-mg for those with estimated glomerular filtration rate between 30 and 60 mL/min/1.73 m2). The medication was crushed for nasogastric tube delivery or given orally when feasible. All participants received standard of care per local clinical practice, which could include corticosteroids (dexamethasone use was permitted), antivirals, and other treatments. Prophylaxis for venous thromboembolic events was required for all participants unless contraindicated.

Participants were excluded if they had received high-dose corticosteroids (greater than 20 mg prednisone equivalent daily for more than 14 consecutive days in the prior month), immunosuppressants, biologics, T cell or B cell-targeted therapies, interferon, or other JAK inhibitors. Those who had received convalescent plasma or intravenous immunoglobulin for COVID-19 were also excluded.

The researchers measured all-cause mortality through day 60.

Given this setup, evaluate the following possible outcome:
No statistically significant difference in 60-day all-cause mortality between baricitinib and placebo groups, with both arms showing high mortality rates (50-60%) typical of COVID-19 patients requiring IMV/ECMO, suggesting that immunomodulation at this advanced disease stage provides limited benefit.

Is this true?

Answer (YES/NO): NO